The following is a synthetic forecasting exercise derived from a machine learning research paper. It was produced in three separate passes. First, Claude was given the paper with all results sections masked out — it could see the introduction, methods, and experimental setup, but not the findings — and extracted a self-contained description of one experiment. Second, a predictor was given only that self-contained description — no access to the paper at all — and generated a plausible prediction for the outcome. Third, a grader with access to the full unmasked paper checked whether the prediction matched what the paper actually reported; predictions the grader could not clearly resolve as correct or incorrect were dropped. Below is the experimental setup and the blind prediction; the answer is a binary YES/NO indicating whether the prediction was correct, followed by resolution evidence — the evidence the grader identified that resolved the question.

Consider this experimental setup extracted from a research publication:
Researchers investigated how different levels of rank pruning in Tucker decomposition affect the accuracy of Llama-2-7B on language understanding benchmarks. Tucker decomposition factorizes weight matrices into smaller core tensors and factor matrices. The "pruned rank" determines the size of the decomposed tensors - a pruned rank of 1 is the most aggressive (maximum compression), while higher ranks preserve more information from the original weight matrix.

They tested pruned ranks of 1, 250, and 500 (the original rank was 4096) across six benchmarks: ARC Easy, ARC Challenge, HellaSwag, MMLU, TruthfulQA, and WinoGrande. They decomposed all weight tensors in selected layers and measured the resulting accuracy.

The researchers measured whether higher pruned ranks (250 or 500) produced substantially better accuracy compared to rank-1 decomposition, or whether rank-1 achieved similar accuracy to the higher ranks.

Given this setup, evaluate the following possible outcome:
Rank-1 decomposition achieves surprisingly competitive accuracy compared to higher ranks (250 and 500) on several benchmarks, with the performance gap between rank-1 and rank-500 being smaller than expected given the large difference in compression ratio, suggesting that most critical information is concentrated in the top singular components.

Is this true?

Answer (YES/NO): YES